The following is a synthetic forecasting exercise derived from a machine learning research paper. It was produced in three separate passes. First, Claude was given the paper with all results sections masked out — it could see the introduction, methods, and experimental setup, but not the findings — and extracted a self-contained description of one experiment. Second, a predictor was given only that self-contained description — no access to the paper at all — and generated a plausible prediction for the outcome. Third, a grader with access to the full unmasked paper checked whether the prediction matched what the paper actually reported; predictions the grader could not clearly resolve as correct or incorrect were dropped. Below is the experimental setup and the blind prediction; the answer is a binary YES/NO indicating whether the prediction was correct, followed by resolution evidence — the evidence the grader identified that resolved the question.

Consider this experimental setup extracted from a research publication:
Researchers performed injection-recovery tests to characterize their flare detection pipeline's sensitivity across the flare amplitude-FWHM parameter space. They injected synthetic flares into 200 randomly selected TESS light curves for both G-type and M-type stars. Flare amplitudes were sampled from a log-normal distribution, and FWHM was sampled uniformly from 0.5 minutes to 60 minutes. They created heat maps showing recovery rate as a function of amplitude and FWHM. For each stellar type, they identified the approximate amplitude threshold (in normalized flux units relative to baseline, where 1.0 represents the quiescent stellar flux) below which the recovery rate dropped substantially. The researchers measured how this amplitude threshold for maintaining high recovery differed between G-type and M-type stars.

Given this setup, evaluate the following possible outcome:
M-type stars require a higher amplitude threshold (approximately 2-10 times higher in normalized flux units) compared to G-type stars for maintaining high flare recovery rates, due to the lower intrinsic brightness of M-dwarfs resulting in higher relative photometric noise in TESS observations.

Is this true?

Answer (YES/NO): YES